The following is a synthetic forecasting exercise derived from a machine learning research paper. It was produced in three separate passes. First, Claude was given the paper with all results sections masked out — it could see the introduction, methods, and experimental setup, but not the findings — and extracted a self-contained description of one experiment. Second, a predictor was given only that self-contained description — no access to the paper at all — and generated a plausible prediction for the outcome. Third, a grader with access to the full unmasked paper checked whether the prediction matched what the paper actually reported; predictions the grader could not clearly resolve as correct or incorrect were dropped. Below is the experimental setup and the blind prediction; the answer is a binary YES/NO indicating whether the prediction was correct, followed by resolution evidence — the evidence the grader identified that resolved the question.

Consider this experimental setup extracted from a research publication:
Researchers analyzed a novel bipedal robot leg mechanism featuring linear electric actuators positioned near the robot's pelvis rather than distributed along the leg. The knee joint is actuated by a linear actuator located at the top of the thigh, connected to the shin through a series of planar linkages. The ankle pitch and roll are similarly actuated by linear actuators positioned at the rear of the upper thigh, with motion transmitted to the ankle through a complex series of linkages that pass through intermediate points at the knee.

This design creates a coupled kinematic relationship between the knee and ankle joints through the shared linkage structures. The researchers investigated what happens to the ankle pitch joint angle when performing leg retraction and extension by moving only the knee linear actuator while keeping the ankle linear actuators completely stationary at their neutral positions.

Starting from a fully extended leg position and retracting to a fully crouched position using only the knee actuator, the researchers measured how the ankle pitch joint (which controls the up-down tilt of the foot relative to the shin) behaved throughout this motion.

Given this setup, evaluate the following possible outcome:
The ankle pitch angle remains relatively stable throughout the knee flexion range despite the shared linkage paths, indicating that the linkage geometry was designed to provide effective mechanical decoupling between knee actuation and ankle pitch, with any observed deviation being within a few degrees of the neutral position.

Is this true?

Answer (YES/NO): NO